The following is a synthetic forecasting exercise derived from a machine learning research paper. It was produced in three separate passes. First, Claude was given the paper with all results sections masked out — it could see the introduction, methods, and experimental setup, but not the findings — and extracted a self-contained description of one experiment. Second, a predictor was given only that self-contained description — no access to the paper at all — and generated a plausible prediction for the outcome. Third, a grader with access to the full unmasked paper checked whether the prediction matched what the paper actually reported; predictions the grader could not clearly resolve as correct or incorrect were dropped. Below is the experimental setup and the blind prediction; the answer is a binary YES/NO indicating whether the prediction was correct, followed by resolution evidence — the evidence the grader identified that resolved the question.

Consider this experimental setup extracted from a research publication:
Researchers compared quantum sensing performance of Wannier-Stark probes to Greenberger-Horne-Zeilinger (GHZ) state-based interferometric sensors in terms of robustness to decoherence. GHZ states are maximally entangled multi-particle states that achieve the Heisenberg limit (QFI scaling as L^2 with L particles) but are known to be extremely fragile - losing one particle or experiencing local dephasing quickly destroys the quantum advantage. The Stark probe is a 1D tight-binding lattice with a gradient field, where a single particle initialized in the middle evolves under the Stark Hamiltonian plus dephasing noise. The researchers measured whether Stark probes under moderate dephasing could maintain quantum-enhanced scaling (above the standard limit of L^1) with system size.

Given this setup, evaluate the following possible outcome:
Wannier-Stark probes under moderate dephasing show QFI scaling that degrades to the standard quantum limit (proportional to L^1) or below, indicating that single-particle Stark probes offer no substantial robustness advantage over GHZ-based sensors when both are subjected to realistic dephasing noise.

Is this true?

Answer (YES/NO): NO